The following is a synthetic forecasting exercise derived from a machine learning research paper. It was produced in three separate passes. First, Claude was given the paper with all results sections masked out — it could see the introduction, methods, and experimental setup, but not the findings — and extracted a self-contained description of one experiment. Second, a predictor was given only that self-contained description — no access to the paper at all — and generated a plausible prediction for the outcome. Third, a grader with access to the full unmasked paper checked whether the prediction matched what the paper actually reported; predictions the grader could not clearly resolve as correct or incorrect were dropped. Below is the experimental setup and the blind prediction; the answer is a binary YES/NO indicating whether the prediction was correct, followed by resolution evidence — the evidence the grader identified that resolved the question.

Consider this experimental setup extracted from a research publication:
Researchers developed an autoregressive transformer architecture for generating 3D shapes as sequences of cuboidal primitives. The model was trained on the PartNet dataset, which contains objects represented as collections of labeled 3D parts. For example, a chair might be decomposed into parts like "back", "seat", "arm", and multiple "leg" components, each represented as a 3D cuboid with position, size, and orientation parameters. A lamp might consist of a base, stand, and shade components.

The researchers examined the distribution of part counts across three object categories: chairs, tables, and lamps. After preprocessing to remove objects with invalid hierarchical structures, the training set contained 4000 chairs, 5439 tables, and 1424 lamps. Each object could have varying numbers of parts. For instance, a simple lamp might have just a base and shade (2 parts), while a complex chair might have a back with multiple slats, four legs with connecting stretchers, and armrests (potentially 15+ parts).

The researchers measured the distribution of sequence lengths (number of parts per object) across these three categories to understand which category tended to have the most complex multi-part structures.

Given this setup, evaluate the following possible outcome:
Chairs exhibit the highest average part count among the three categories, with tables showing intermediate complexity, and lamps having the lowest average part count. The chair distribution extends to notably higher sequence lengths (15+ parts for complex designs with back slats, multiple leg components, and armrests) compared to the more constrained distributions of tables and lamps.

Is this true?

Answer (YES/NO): NO